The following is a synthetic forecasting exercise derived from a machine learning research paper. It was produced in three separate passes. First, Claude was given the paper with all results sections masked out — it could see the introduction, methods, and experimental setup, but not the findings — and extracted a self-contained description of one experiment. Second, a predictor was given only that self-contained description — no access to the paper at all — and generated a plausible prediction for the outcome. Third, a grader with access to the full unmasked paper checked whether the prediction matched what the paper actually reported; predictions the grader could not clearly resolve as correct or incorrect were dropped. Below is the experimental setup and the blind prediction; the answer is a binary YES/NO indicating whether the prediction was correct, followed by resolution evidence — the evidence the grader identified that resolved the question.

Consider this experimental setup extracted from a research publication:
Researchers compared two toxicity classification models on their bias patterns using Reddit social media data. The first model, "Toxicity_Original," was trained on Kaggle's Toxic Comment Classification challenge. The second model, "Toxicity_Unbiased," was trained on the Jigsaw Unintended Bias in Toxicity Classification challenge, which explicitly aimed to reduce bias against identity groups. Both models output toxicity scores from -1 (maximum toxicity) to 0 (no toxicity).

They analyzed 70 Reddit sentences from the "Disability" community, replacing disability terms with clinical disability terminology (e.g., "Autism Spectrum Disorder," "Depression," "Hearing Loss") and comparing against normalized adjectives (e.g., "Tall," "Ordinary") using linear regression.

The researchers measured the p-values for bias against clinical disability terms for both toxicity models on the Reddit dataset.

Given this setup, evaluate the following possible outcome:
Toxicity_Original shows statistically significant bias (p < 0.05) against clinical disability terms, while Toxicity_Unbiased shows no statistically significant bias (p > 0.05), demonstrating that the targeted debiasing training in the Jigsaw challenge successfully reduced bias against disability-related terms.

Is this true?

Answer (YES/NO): YES